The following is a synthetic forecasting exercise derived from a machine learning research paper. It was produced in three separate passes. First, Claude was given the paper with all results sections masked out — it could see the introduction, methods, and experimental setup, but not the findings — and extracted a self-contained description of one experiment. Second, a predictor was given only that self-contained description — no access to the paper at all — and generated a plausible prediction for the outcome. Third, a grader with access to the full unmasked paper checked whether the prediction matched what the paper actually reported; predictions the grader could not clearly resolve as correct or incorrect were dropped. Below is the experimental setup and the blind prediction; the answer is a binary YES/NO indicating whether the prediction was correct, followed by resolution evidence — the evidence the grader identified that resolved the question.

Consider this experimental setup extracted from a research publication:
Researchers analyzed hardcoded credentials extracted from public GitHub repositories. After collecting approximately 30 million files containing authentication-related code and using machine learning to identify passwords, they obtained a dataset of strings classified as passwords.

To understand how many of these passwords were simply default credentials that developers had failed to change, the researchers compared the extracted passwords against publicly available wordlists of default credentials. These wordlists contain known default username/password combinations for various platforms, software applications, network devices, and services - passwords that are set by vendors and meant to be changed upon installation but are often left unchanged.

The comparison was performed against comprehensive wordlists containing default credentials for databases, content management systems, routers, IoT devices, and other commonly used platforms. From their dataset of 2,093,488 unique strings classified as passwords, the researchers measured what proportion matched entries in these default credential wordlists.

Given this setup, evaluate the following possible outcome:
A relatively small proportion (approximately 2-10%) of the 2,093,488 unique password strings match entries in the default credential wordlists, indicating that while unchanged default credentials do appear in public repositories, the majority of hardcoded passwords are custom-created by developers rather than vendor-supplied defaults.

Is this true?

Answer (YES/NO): NO